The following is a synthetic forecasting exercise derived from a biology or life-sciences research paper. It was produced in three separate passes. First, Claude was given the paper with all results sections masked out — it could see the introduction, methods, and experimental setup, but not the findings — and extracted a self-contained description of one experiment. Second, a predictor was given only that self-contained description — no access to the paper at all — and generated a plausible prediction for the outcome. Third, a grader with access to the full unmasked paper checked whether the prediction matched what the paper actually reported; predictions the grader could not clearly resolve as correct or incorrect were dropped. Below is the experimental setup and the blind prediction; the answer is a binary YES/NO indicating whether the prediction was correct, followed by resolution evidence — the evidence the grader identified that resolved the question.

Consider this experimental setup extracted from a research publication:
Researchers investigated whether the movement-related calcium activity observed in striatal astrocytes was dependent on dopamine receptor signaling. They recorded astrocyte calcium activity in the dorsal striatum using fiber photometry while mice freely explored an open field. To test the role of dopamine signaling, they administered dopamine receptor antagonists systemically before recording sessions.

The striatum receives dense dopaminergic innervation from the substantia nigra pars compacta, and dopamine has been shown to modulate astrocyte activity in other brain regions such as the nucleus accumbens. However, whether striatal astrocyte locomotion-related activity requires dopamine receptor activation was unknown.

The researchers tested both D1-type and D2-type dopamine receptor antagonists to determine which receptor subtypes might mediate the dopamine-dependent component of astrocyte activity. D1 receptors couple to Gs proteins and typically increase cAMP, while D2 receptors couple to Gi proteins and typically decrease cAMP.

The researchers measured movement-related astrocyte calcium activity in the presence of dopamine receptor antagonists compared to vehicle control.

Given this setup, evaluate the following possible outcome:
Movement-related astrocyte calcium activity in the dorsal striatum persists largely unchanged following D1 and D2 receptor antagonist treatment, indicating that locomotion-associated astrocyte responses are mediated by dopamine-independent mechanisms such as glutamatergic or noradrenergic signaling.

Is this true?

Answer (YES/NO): NO